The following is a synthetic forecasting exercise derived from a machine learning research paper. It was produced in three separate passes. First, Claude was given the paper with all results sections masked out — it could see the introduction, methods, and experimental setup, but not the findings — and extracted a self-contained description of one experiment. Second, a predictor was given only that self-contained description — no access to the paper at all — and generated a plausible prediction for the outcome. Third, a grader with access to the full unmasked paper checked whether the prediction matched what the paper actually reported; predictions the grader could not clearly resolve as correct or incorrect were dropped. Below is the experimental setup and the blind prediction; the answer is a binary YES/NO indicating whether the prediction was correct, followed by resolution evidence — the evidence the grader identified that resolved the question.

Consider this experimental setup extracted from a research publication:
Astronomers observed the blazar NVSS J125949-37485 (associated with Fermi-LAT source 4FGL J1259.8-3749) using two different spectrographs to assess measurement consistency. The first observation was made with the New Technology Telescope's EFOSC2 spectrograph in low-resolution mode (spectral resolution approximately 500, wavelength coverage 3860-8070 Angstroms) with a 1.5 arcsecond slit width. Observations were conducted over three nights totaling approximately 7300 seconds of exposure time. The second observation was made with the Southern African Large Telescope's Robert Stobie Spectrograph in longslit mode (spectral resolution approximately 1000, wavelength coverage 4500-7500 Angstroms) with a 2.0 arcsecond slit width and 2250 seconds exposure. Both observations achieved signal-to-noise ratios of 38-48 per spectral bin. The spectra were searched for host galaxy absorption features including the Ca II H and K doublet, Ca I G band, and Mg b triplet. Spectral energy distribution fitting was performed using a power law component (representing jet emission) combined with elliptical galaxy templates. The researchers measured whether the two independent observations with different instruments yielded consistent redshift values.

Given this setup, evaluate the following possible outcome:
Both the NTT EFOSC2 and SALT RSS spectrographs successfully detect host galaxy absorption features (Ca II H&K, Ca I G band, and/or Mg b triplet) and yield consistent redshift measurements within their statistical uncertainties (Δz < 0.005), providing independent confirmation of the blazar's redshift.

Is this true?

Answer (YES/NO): YES